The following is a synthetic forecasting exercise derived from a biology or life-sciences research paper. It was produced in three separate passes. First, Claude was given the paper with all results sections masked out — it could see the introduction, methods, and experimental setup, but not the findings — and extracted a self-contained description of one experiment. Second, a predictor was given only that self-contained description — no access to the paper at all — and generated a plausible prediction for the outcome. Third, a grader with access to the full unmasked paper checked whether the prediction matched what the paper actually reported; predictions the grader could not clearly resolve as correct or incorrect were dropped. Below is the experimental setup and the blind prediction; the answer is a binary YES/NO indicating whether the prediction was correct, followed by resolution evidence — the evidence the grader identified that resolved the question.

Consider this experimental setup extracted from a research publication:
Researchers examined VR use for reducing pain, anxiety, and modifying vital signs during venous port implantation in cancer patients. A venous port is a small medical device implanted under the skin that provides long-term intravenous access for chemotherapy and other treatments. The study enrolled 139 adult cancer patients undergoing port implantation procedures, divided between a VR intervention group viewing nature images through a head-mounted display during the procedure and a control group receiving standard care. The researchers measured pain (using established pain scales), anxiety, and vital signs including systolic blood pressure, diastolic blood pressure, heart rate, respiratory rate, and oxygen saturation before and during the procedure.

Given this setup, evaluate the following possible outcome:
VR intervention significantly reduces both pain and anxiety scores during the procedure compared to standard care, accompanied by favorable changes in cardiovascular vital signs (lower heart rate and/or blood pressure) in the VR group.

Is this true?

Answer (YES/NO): YES